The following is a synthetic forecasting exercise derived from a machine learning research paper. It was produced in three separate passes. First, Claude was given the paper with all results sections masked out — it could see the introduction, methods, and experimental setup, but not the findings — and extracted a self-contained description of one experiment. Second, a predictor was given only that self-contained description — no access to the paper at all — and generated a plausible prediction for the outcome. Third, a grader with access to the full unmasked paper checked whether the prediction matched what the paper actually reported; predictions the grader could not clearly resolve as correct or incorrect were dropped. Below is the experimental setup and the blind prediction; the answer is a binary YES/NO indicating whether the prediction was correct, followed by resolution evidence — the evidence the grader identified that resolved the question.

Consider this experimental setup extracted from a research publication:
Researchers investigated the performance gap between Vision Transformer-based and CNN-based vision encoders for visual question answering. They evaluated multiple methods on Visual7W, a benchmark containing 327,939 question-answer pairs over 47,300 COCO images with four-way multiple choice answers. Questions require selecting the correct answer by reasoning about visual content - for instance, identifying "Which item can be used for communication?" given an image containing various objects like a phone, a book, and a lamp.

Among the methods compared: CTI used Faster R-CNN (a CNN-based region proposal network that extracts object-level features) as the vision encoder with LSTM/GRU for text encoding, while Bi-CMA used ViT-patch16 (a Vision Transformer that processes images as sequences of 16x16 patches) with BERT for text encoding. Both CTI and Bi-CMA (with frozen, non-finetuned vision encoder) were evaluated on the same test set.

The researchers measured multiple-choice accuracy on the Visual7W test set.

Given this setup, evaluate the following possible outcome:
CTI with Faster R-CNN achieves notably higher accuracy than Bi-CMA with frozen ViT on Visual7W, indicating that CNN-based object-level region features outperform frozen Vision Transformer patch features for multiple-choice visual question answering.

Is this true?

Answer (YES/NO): NO